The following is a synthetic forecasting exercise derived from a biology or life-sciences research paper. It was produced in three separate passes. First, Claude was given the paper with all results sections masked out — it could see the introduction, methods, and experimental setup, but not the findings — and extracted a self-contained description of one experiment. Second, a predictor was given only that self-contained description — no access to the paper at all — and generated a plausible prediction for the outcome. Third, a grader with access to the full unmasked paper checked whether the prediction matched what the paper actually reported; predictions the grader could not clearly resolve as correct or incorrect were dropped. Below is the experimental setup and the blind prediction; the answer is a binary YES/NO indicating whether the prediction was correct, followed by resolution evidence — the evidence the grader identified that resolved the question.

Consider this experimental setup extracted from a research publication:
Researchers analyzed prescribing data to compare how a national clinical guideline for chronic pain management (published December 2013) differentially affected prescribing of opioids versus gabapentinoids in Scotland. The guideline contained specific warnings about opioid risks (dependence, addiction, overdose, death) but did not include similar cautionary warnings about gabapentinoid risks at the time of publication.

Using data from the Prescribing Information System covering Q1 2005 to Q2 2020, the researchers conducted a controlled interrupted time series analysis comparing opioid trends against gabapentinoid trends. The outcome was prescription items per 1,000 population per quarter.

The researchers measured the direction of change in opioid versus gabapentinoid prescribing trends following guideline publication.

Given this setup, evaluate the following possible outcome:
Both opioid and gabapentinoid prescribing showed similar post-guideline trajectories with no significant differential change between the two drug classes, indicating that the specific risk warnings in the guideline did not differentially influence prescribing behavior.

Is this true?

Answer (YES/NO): NO